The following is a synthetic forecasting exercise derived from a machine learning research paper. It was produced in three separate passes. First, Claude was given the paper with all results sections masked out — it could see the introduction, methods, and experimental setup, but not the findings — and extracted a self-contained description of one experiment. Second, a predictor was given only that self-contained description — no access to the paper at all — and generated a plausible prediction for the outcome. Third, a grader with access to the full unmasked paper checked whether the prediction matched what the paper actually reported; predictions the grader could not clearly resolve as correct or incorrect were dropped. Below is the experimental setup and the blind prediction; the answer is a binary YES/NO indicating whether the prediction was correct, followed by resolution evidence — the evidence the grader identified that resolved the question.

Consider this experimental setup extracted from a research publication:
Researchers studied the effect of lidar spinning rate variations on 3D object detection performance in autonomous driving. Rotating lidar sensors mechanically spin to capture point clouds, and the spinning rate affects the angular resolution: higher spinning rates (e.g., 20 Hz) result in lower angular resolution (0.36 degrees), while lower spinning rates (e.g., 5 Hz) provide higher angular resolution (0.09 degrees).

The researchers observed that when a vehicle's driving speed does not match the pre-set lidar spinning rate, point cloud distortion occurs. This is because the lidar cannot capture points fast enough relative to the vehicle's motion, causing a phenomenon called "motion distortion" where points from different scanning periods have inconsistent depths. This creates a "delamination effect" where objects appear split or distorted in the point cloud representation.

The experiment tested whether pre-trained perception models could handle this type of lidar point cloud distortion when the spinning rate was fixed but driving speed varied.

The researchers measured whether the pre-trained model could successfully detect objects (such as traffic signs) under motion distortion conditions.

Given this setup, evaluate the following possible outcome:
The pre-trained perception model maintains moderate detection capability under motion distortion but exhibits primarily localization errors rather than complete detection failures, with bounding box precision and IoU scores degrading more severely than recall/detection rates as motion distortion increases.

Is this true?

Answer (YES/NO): NO